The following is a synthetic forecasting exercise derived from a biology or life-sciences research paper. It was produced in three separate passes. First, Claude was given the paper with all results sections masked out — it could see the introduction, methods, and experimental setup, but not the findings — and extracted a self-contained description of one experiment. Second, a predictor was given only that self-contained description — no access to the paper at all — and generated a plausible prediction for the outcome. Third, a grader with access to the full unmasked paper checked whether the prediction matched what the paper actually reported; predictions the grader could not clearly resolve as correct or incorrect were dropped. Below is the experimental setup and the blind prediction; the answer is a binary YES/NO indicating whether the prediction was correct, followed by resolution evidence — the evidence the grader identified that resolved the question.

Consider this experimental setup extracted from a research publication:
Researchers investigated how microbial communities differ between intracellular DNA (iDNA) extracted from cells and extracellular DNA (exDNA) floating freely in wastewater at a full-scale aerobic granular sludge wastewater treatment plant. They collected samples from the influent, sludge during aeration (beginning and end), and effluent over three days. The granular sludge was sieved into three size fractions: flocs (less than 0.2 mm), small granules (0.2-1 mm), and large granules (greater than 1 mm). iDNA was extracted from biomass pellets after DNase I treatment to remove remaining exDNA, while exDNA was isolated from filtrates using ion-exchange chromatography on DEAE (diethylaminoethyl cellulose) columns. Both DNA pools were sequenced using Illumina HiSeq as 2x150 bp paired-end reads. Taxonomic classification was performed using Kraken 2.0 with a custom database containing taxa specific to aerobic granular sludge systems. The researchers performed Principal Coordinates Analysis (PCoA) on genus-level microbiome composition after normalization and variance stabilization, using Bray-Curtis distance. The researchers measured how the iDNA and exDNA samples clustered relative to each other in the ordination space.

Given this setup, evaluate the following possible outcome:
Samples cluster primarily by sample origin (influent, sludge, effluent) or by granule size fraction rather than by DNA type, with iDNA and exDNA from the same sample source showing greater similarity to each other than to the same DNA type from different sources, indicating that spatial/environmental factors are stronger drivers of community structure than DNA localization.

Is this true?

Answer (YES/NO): NO